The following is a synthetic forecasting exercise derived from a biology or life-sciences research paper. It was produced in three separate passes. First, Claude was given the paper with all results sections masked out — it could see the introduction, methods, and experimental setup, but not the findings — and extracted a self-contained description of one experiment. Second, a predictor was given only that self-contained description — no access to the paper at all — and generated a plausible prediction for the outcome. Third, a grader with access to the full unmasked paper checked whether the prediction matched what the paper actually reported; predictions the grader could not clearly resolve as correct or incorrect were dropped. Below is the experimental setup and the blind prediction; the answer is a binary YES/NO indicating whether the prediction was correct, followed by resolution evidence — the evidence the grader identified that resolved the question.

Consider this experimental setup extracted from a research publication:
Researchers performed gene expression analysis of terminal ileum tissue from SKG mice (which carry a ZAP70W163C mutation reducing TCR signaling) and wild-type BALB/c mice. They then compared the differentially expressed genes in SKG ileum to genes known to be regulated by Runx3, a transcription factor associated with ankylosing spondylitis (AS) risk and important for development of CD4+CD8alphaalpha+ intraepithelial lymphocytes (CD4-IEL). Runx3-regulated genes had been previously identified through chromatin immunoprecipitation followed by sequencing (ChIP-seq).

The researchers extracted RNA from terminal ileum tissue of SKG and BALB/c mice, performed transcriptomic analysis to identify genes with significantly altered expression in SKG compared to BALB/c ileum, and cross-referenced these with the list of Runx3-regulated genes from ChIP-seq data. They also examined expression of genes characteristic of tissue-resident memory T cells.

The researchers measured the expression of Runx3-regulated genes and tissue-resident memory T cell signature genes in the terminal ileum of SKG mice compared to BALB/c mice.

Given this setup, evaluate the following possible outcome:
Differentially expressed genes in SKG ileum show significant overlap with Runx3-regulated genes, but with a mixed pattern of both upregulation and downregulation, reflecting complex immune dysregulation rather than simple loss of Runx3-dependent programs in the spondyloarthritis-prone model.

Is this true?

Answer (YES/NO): NO